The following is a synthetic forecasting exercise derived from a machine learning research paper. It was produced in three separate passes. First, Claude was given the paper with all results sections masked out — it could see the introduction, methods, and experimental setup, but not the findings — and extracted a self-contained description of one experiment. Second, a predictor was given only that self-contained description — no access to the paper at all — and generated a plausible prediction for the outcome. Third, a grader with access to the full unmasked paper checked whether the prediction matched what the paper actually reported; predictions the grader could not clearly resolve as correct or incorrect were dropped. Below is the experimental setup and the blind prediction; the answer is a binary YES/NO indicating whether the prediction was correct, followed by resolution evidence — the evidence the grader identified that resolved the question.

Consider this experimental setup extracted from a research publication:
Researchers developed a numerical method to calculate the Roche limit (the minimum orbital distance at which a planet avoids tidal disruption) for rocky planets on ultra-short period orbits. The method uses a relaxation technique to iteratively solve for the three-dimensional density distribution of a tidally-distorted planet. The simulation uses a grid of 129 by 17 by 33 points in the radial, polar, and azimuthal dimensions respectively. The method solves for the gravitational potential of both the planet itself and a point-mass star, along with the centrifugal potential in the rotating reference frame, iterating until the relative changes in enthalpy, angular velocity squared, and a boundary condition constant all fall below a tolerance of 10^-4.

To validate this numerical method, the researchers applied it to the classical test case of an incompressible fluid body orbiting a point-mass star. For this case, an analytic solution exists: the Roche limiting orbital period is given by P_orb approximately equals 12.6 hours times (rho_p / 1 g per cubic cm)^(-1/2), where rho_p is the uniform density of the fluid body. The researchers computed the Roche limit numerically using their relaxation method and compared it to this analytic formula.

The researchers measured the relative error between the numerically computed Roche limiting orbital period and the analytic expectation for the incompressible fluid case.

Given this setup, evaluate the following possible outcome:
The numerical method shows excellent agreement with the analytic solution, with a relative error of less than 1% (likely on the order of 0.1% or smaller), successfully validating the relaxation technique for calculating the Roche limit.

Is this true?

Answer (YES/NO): NO